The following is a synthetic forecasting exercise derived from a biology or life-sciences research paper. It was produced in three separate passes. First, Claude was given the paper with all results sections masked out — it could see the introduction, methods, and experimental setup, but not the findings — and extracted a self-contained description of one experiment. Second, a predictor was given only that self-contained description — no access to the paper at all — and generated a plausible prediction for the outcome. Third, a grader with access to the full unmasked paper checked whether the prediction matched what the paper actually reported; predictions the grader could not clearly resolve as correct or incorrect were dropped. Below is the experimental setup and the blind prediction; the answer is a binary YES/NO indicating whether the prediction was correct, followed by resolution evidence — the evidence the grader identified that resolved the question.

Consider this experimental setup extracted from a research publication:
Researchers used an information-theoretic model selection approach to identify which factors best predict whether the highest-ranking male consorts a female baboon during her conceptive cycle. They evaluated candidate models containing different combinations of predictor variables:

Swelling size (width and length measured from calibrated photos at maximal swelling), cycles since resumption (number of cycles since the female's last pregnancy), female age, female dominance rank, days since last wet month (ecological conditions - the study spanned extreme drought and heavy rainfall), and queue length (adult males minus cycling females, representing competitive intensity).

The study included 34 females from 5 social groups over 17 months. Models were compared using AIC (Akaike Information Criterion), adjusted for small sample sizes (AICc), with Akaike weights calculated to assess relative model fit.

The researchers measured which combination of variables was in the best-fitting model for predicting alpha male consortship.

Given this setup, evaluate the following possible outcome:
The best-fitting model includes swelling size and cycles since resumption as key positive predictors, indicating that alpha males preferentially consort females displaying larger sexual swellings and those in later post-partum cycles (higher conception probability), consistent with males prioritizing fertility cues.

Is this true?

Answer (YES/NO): NO